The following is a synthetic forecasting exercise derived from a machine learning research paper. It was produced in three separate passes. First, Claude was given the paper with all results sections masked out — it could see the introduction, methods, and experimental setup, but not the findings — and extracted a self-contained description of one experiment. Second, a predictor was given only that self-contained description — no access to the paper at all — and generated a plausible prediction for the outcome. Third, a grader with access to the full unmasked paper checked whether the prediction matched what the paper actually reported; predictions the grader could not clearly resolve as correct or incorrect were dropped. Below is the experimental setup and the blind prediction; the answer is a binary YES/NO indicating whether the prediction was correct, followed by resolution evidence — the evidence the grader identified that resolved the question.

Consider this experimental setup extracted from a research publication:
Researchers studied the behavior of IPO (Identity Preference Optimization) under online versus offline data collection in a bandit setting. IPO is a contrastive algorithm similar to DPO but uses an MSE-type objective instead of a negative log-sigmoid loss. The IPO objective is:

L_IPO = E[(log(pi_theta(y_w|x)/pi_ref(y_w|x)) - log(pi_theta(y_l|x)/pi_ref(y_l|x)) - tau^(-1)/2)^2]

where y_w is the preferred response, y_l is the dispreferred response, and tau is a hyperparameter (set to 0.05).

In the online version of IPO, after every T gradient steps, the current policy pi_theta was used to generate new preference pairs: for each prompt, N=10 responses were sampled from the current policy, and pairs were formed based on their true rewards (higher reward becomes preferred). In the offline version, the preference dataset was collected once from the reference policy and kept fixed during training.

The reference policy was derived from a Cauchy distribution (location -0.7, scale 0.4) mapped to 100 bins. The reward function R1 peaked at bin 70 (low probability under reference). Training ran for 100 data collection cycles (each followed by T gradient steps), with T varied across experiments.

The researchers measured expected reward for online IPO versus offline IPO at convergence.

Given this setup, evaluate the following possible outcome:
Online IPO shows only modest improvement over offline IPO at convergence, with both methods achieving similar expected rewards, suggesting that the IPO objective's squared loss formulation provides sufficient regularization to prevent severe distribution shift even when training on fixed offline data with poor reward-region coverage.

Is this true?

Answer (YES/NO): NO